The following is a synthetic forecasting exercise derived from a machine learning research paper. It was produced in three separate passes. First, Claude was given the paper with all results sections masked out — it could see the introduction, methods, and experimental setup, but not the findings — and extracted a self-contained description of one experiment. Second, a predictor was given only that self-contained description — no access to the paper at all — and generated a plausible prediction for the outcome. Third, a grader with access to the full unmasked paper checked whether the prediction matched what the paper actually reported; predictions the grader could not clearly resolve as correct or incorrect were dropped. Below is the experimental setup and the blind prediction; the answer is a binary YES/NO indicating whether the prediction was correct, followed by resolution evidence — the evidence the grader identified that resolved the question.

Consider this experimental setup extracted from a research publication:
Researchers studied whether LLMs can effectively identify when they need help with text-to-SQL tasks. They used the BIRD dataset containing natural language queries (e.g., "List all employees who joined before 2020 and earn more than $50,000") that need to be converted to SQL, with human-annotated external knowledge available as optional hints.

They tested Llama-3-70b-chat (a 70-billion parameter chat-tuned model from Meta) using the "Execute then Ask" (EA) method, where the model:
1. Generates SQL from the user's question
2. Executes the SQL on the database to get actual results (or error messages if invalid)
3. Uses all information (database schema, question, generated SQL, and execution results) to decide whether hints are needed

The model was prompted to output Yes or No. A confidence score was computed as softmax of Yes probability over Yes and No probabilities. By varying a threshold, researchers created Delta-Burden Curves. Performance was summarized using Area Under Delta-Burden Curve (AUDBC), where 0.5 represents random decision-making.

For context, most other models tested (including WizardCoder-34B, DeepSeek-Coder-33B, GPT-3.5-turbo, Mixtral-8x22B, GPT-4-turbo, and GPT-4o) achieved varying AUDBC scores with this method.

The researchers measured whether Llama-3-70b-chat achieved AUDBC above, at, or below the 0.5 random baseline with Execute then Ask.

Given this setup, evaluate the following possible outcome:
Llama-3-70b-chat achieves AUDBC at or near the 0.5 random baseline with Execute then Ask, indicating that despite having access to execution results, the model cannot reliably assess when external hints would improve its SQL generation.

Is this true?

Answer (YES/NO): YES